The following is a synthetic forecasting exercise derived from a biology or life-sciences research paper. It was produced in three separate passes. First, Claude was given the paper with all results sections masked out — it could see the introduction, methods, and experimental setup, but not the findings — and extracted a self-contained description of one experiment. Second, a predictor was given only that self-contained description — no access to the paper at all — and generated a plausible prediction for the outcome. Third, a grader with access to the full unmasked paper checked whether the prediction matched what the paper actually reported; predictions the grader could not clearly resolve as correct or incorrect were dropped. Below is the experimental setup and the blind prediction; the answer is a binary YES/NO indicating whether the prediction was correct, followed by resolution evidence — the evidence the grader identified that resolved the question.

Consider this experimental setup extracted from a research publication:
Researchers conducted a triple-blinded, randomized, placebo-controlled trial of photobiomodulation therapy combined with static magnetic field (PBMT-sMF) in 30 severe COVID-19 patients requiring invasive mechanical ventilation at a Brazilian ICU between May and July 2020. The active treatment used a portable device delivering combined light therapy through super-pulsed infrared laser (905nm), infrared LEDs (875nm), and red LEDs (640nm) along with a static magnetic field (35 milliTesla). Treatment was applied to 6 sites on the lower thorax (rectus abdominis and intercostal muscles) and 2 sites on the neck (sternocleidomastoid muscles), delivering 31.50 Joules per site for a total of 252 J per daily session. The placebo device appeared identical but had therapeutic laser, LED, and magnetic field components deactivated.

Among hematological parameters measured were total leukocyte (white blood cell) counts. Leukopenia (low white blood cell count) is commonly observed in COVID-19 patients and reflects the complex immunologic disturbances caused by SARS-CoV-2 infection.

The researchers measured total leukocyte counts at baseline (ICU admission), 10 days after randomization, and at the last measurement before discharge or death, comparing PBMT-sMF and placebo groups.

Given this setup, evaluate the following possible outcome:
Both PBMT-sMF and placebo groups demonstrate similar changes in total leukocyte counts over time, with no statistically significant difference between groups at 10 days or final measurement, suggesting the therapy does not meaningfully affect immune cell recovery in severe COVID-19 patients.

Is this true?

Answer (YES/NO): YES